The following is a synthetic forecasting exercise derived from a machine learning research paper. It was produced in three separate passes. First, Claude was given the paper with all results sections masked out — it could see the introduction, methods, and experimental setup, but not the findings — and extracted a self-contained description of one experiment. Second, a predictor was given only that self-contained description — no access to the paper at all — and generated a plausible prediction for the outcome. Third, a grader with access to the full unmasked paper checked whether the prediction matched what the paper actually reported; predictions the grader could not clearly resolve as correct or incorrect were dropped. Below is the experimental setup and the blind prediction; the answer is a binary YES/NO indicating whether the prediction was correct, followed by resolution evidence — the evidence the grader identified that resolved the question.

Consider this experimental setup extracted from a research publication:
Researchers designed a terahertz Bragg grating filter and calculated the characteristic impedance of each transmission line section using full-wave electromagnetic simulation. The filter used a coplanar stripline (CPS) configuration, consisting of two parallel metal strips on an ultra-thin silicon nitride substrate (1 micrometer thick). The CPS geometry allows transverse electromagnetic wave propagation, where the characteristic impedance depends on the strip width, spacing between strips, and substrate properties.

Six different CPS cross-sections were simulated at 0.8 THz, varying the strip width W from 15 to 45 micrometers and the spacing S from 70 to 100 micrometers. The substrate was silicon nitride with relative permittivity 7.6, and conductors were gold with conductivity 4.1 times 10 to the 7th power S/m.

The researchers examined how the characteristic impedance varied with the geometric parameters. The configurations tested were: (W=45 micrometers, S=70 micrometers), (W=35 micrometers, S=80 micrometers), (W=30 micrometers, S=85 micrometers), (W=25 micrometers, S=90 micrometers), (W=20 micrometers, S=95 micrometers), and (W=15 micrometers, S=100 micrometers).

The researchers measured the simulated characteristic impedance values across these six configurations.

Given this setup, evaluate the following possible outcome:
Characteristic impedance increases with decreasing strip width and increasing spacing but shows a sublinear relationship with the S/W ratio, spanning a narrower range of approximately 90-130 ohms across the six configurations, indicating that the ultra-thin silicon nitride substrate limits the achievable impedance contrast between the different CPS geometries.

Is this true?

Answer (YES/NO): NO